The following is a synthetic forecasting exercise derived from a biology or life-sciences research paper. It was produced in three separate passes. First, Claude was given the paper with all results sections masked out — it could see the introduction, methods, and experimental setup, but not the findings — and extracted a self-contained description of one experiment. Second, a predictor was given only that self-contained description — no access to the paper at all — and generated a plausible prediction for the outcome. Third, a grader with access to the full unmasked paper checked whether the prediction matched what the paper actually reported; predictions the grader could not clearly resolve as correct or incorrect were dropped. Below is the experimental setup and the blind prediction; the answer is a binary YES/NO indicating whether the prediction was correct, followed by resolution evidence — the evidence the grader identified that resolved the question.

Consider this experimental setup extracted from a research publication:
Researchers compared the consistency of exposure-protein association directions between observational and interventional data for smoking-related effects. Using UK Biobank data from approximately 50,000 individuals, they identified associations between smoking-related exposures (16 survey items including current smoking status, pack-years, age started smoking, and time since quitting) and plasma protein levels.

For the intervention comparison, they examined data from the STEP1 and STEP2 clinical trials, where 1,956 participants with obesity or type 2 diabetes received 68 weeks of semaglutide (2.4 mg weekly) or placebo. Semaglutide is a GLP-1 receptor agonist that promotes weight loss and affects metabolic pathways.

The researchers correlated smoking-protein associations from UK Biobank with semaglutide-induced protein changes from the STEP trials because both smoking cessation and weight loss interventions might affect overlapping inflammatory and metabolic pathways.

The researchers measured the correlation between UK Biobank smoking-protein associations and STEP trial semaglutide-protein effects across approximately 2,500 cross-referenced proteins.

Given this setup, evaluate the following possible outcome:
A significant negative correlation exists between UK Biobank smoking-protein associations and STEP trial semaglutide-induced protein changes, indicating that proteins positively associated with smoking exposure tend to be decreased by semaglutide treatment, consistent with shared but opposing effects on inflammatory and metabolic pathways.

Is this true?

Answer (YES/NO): NO